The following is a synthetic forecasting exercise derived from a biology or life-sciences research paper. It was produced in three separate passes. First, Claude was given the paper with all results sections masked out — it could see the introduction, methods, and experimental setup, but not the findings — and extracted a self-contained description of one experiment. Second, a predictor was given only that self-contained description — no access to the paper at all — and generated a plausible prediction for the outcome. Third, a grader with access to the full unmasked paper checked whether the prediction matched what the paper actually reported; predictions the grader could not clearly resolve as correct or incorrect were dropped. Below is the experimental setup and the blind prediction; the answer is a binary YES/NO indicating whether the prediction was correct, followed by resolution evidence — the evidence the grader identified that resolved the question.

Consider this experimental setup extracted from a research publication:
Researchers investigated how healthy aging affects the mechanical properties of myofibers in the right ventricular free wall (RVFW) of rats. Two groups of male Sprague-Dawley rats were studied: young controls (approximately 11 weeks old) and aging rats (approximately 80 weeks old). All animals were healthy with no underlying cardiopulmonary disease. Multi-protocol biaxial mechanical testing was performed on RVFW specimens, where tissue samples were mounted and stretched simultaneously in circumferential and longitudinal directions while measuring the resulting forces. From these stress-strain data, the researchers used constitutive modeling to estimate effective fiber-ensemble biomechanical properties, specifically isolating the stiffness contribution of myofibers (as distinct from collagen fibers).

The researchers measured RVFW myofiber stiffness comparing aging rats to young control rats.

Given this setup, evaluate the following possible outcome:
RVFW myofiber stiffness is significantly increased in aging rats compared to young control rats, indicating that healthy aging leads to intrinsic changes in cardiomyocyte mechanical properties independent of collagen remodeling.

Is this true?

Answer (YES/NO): YES